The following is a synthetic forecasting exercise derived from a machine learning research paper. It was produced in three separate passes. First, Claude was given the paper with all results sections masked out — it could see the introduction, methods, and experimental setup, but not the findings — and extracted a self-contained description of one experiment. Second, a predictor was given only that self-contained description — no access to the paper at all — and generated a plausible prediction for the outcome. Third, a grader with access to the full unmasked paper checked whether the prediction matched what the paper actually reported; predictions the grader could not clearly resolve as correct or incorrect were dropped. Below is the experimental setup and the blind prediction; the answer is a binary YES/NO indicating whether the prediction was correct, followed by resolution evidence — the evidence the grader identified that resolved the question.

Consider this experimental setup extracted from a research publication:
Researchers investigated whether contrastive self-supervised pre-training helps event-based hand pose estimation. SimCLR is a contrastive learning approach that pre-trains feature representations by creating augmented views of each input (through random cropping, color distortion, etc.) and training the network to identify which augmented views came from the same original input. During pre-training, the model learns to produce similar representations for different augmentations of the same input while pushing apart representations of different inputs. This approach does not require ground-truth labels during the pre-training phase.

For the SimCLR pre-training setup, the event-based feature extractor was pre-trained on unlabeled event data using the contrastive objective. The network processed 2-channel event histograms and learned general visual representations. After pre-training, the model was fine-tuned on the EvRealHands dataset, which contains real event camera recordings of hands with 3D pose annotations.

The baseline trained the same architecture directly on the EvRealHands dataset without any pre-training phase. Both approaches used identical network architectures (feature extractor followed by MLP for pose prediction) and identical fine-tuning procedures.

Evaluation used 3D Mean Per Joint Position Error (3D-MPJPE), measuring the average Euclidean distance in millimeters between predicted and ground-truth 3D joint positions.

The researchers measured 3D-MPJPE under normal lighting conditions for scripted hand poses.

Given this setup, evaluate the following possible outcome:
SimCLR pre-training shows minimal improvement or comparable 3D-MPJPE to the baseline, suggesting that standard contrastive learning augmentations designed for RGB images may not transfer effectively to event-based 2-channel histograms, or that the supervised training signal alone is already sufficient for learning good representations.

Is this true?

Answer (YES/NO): NO